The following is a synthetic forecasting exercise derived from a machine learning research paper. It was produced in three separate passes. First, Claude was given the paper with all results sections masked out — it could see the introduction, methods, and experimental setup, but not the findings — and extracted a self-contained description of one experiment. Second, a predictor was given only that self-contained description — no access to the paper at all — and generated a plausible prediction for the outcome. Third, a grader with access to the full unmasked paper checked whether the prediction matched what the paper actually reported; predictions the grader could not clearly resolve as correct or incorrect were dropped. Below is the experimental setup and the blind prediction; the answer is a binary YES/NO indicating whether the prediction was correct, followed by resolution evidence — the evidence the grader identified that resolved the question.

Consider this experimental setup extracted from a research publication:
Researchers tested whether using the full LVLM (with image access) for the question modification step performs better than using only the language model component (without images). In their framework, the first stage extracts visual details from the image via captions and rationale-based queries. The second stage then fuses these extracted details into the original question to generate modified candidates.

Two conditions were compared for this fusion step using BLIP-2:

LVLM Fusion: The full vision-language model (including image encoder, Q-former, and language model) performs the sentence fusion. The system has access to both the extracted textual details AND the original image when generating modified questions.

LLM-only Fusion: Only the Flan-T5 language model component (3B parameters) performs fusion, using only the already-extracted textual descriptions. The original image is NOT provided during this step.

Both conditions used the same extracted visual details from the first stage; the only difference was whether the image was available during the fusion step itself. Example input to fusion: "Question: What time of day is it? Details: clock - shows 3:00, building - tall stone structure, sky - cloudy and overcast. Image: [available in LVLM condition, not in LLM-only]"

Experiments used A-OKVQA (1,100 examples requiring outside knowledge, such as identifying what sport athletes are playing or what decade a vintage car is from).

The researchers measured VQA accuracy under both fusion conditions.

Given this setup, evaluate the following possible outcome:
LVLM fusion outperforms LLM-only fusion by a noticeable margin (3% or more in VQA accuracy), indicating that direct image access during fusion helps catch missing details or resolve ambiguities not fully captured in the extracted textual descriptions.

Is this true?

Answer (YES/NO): NO